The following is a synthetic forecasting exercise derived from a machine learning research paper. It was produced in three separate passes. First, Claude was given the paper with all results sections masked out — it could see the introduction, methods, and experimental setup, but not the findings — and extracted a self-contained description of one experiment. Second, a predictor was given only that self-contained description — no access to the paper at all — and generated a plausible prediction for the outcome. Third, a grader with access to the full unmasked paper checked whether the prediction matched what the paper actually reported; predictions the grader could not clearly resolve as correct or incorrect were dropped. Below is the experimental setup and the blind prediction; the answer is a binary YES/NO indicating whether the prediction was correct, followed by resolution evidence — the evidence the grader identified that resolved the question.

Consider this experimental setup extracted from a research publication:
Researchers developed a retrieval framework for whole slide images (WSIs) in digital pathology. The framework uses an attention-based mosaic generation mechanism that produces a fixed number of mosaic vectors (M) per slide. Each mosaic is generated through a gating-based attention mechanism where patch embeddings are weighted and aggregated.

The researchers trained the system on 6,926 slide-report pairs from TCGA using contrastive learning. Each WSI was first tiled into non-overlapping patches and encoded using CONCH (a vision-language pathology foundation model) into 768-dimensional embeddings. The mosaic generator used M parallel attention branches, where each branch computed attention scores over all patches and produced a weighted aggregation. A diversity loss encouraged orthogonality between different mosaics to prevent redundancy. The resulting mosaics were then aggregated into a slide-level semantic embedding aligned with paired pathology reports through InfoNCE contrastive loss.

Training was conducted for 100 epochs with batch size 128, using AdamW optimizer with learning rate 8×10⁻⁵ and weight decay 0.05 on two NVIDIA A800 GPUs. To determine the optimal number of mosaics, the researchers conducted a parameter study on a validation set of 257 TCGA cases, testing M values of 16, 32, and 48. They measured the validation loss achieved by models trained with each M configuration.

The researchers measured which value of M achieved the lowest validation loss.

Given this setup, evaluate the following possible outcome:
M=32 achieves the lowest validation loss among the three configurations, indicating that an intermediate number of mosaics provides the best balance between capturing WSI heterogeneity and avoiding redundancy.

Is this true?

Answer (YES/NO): NO